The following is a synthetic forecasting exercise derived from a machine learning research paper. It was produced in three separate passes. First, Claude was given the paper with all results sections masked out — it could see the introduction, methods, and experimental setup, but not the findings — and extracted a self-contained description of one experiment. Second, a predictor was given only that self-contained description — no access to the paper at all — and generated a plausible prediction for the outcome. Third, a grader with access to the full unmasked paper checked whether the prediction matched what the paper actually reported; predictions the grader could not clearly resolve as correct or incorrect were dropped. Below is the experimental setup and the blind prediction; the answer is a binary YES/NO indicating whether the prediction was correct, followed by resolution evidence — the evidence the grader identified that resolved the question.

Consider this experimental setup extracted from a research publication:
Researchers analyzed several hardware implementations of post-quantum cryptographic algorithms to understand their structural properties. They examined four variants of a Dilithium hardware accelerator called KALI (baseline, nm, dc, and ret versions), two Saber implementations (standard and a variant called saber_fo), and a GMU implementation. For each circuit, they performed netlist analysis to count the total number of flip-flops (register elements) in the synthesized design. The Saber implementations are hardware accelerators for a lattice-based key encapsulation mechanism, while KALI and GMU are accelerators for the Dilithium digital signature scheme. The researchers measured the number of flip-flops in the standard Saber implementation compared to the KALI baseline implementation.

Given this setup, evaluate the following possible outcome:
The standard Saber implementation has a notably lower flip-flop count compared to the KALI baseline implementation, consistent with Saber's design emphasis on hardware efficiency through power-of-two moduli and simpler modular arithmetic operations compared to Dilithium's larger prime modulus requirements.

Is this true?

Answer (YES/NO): YES